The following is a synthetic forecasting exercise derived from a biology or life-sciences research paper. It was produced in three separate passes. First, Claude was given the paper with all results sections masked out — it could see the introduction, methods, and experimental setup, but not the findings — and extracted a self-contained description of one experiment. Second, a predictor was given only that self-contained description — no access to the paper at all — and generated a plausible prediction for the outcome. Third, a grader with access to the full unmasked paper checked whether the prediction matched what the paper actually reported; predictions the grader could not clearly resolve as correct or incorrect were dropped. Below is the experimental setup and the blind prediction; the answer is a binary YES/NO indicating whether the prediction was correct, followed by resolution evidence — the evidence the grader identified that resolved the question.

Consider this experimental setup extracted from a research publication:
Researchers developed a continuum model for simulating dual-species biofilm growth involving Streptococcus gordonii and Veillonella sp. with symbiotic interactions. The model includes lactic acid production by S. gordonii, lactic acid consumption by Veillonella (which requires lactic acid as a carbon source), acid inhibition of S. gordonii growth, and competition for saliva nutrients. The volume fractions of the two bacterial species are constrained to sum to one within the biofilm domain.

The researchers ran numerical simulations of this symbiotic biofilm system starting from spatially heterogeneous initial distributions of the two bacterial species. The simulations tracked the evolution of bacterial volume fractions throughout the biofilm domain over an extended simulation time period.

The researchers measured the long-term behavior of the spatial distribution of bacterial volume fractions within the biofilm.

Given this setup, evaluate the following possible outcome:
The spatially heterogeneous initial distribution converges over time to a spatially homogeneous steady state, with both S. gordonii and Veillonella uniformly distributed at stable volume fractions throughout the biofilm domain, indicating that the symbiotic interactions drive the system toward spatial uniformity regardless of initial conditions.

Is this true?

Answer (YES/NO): NO